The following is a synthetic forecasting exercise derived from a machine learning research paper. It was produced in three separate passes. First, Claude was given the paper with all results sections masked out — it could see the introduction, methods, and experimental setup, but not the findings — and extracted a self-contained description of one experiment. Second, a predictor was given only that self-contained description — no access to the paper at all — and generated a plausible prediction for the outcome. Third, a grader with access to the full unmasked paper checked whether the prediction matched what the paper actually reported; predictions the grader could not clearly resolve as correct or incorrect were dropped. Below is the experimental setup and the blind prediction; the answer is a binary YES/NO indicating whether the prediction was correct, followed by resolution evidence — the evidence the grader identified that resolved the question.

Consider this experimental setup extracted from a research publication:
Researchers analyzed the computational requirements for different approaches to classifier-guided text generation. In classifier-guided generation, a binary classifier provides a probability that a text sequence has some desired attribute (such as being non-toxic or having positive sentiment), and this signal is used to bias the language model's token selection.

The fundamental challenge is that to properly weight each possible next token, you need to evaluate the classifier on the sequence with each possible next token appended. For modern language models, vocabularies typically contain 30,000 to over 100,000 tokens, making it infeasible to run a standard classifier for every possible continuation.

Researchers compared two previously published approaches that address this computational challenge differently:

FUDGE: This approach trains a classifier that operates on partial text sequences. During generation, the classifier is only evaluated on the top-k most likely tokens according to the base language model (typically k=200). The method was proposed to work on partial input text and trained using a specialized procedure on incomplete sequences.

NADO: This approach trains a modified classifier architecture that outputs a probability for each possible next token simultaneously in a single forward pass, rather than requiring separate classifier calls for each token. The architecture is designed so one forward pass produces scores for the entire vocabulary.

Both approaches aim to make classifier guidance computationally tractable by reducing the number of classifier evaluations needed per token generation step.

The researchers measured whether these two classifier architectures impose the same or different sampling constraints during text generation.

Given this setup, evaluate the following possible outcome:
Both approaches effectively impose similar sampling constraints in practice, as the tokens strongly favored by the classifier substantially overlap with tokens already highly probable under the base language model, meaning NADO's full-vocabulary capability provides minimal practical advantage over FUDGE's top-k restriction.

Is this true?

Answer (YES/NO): NO